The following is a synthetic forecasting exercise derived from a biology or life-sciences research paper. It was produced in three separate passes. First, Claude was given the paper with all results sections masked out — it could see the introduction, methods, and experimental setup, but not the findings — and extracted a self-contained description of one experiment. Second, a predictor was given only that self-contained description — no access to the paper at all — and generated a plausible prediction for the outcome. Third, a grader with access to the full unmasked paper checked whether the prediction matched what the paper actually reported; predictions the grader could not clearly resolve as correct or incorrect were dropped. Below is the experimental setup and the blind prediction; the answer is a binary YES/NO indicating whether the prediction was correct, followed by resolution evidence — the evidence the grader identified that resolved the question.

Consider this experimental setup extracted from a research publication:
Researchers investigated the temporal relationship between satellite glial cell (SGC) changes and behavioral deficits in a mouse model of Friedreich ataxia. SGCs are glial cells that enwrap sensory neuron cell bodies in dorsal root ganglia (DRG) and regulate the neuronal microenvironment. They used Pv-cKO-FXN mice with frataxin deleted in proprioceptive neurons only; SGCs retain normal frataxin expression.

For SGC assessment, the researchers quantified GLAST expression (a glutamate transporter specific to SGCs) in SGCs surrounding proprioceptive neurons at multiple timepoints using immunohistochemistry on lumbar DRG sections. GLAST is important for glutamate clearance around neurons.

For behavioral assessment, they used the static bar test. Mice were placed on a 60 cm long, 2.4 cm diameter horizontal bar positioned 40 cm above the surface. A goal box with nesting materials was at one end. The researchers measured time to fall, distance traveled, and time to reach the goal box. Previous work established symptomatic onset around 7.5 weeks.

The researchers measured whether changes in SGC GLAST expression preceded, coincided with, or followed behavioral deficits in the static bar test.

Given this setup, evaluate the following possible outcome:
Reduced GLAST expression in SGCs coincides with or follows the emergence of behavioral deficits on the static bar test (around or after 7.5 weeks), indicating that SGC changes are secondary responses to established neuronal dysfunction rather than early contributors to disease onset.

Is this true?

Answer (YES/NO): NO